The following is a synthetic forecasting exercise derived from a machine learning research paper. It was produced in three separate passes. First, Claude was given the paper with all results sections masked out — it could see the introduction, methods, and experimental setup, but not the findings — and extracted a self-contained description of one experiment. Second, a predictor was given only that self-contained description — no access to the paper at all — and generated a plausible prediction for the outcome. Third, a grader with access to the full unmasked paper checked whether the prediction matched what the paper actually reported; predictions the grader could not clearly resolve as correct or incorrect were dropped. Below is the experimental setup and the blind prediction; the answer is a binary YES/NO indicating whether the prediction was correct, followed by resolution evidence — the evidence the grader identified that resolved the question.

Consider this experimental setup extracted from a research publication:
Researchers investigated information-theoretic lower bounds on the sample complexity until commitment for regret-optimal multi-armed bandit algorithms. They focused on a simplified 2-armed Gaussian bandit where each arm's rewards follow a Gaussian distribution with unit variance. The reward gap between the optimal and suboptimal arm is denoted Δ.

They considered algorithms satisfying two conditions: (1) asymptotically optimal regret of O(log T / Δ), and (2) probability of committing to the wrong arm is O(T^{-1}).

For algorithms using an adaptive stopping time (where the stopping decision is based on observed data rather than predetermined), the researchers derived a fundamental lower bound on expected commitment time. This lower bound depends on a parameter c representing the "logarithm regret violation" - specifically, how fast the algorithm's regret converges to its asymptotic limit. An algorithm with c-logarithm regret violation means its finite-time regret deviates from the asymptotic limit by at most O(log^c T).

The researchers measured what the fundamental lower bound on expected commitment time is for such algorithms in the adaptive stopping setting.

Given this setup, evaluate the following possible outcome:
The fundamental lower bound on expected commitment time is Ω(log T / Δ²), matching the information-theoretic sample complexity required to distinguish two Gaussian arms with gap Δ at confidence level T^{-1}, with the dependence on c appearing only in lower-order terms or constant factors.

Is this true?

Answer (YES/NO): NO